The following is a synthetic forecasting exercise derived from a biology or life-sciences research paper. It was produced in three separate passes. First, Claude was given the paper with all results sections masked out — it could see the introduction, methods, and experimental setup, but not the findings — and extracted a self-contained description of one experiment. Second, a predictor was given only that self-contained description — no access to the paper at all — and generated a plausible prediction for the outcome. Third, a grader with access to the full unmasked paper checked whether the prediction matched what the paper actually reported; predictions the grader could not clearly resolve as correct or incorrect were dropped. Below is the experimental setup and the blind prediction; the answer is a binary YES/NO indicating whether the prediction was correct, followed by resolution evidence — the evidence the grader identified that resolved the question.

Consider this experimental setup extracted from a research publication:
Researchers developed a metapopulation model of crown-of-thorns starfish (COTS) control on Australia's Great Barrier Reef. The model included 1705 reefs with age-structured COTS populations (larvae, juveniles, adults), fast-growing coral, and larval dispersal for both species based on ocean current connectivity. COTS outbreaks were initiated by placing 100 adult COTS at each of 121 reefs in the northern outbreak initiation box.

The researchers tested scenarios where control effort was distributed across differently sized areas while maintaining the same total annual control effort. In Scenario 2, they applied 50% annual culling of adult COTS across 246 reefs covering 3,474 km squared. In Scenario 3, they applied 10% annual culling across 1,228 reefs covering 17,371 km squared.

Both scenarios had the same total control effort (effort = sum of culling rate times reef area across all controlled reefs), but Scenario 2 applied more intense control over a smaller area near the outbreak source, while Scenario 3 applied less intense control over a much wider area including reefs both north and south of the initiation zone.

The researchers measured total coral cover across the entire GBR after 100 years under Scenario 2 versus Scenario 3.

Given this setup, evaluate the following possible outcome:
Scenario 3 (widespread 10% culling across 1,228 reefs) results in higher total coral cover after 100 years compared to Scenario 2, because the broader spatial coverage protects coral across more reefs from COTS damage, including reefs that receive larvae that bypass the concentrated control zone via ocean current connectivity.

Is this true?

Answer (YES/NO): NO